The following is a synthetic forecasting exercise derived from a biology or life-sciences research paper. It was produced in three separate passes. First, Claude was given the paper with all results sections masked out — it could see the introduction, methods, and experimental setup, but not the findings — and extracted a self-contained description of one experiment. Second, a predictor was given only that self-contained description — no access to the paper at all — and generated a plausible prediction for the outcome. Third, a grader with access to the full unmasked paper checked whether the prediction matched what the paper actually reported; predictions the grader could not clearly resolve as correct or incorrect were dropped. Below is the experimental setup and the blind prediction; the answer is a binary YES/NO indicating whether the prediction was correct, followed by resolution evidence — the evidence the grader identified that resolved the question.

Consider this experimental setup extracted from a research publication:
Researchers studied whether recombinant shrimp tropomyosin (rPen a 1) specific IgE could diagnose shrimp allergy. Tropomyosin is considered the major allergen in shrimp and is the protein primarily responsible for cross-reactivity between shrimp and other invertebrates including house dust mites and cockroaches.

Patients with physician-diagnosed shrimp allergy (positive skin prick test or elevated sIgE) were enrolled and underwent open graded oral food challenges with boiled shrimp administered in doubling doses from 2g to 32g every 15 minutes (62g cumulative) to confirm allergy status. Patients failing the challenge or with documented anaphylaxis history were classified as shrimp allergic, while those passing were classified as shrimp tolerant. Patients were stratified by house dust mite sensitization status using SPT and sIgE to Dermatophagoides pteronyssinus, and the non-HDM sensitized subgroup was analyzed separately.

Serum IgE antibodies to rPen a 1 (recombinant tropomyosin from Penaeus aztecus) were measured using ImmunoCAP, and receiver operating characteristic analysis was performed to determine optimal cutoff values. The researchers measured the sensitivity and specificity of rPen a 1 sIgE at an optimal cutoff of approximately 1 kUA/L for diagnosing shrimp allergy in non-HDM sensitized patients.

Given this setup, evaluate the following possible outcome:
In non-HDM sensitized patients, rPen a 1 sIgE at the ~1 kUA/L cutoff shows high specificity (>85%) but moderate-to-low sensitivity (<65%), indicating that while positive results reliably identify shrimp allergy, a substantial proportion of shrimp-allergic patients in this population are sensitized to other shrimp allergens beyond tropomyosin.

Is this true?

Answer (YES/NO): NO